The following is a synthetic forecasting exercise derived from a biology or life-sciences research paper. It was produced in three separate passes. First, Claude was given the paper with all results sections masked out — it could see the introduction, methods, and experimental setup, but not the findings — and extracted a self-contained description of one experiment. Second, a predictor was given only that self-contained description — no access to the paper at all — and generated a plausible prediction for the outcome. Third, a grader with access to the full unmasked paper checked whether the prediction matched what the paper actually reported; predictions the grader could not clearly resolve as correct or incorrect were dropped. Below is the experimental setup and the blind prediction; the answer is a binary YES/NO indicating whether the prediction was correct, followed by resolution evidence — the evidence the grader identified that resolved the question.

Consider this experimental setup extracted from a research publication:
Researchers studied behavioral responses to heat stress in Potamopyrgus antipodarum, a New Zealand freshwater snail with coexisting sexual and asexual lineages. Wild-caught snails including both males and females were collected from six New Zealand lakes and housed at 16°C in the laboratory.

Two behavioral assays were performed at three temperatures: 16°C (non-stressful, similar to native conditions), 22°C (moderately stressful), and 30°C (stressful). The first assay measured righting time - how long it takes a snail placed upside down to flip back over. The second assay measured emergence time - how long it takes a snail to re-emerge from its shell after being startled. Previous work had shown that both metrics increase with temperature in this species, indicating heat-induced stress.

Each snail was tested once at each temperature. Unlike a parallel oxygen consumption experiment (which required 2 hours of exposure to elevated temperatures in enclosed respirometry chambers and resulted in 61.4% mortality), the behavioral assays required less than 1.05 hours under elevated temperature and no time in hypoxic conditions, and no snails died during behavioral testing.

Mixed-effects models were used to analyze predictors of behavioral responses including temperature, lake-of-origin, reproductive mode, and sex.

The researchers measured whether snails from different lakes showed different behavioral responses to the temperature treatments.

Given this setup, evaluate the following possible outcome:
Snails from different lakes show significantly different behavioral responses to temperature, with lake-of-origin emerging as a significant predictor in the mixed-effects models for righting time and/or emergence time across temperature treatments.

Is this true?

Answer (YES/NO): YES